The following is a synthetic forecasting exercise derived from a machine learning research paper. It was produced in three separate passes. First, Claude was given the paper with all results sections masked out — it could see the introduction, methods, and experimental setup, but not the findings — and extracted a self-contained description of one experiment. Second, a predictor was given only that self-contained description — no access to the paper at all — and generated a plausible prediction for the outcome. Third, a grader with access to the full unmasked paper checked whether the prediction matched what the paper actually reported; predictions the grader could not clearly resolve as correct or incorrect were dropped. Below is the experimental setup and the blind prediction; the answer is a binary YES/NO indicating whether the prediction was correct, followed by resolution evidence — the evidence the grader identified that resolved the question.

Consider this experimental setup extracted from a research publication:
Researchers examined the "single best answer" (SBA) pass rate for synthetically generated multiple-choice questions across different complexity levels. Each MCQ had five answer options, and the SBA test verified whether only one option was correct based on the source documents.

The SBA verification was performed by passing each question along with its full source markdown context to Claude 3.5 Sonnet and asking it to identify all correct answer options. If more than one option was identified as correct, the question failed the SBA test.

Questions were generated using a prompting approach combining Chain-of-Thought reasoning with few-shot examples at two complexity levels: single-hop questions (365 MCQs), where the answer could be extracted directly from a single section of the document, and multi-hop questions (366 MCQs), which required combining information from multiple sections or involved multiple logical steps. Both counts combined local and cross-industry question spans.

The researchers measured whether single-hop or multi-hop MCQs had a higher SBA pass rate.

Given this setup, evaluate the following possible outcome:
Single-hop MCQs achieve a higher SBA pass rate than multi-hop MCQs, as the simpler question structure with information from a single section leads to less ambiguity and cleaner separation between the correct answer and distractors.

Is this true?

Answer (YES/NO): YES